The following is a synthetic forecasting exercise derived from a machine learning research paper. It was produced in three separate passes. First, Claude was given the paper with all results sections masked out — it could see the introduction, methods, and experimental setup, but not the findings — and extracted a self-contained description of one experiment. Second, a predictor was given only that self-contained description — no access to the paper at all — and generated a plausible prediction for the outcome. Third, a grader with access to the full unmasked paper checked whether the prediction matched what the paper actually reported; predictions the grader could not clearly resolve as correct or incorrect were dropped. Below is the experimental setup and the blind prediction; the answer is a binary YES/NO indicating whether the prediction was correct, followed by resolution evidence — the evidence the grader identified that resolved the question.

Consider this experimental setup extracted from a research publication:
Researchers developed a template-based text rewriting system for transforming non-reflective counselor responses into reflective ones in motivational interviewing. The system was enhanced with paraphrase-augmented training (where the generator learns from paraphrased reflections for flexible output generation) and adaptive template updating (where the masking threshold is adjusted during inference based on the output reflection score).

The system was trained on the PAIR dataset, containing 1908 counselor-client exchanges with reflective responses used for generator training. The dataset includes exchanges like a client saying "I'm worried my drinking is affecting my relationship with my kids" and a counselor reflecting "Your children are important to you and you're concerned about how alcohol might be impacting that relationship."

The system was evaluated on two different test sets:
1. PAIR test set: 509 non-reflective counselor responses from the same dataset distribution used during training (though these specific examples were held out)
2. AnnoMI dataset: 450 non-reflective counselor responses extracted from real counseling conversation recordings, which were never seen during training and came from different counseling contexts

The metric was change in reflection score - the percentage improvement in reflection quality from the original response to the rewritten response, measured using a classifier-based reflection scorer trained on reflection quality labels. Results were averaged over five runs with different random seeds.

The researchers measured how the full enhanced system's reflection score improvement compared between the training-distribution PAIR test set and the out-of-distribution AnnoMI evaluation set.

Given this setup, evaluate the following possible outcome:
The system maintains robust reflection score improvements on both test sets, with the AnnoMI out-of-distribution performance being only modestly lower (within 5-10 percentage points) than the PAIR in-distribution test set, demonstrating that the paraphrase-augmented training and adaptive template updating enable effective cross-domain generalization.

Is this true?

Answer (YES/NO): YES